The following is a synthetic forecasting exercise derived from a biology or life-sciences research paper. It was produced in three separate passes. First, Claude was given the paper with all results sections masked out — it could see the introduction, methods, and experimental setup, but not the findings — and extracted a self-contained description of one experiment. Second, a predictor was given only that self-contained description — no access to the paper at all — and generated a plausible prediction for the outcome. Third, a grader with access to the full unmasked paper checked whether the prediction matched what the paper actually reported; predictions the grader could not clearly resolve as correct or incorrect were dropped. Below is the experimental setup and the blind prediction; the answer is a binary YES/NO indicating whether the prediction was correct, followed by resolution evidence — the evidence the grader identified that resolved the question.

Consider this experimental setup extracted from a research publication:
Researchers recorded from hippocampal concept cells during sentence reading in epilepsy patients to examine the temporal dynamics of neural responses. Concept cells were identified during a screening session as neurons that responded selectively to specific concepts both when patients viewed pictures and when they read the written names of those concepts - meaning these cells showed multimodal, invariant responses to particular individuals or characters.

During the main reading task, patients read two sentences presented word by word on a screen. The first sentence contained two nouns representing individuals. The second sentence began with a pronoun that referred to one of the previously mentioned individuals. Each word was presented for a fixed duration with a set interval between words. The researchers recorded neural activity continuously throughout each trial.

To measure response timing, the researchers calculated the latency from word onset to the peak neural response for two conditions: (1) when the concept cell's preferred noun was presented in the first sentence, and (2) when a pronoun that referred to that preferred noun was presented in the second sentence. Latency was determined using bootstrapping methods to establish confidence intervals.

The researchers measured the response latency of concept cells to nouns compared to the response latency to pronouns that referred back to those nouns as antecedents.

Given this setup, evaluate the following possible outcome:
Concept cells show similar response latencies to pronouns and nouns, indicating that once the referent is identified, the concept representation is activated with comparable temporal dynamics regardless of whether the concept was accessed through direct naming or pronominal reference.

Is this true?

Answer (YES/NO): NO